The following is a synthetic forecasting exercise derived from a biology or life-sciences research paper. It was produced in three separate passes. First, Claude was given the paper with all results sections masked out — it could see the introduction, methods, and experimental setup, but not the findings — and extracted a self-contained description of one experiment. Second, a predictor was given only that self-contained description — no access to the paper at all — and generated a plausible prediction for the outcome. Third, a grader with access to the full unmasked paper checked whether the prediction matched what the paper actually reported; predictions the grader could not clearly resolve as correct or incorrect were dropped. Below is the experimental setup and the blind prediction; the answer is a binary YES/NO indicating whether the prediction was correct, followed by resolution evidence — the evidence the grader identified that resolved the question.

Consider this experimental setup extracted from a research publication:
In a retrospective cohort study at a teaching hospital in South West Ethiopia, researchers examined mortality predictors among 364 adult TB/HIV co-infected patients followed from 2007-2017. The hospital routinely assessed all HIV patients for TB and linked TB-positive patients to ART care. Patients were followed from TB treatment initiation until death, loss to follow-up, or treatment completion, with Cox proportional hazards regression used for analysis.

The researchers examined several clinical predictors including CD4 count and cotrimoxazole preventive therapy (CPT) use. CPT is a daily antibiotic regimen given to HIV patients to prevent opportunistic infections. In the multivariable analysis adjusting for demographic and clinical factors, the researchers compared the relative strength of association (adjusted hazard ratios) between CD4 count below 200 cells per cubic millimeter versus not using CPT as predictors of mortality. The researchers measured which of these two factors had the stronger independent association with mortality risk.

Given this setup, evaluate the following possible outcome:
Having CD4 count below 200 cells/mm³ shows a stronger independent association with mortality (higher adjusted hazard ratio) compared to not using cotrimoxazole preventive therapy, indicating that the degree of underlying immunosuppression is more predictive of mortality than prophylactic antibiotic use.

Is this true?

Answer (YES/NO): YES